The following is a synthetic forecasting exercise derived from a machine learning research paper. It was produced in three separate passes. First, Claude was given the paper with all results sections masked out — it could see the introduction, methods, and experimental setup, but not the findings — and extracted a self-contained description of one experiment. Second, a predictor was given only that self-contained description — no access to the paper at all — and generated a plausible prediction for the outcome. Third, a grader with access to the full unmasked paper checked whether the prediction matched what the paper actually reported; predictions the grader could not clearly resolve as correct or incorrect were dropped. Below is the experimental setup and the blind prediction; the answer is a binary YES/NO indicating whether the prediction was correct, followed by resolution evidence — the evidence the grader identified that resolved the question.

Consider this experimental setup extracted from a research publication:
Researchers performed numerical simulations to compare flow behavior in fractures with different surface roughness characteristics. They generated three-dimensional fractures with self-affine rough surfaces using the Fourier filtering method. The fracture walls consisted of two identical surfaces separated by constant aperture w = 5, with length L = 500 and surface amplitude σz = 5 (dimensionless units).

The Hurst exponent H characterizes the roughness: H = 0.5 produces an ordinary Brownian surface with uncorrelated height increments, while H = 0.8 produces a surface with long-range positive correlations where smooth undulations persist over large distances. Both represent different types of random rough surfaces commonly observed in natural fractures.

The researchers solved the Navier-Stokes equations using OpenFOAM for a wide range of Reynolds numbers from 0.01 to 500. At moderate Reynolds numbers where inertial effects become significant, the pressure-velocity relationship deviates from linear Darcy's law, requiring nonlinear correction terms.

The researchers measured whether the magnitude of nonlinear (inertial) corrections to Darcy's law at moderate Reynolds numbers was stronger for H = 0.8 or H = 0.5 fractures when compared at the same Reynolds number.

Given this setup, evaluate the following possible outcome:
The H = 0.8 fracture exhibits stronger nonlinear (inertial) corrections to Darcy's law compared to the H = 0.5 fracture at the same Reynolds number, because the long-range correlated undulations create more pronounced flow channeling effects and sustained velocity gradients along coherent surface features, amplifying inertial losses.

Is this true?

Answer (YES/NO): NO